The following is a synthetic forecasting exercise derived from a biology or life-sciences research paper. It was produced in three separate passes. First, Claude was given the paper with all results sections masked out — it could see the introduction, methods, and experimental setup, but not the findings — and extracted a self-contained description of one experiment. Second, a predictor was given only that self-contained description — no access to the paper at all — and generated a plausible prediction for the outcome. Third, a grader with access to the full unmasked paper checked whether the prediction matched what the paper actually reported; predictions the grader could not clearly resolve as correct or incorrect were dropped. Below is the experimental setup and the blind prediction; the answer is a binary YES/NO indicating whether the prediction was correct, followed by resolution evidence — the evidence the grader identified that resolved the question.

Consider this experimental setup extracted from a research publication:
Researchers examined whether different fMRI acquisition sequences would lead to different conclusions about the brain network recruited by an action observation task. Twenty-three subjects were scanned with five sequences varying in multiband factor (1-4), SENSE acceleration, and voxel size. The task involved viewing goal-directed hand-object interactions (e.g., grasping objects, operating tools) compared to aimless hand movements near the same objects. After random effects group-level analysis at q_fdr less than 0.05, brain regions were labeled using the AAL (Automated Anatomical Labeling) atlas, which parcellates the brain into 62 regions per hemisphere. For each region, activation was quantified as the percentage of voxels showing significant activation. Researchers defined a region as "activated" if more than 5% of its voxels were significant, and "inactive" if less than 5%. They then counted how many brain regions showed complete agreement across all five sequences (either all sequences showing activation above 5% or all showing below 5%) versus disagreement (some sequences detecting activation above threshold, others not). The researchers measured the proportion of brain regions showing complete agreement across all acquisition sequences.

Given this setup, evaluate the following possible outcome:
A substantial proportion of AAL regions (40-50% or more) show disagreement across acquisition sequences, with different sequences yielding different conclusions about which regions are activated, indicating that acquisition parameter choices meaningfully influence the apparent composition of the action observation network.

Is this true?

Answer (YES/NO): NO